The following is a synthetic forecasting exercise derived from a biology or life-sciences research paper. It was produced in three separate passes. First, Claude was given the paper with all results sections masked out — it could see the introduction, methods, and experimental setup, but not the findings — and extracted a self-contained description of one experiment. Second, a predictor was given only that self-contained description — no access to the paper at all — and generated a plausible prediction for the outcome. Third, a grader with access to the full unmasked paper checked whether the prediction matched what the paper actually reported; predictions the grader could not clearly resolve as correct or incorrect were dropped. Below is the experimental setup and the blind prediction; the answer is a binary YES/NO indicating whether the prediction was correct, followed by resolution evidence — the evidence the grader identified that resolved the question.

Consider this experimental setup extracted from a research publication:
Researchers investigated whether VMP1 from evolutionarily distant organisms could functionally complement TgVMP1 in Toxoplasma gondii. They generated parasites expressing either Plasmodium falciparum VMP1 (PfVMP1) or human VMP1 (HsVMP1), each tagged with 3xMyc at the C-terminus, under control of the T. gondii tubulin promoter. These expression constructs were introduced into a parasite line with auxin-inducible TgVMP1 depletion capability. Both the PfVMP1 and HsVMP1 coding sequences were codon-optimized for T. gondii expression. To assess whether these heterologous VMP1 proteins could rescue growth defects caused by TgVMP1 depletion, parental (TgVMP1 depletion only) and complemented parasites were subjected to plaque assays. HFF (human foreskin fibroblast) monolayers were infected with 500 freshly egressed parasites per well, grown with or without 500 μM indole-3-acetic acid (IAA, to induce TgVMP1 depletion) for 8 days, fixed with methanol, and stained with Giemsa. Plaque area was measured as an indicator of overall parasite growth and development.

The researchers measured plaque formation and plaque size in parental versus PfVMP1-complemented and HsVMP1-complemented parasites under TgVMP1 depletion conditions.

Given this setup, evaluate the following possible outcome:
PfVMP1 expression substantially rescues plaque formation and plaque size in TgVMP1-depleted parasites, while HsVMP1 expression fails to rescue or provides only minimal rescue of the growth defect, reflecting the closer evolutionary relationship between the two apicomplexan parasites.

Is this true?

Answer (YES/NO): NO